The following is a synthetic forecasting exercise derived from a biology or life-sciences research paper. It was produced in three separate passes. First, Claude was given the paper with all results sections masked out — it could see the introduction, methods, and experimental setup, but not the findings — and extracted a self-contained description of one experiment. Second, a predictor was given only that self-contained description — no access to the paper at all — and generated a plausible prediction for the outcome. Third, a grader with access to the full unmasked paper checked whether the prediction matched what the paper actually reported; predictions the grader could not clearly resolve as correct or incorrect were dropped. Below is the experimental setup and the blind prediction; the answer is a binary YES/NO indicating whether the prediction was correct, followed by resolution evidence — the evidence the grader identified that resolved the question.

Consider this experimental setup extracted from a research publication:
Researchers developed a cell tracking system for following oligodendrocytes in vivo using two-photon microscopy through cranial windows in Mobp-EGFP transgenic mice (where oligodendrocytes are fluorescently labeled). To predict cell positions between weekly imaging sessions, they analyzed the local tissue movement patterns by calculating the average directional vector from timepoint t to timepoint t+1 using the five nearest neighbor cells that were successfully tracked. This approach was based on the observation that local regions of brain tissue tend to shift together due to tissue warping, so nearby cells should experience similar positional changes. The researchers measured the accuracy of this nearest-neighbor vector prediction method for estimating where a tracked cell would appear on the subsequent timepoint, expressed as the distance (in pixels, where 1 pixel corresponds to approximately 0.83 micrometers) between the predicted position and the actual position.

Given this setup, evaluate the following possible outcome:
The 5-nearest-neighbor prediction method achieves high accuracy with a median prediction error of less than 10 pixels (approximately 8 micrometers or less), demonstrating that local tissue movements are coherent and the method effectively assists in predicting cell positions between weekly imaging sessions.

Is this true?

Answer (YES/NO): YES